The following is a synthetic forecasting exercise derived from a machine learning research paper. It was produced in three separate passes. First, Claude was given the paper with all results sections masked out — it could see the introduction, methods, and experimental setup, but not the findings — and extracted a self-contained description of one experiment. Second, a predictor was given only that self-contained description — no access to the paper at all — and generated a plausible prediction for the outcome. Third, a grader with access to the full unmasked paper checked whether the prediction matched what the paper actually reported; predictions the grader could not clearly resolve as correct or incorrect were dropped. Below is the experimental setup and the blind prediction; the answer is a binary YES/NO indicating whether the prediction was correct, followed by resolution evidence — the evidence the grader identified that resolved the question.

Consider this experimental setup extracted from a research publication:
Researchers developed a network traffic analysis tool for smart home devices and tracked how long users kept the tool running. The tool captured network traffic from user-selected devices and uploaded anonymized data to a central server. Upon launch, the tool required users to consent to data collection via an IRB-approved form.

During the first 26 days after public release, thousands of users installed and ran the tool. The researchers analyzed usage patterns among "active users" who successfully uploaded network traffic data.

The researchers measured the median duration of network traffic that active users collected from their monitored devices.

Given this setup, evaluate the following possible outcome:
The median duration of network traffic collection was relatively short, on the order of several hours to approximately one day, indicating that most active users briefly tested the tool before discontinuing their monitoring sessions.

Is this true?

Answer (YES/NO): NO